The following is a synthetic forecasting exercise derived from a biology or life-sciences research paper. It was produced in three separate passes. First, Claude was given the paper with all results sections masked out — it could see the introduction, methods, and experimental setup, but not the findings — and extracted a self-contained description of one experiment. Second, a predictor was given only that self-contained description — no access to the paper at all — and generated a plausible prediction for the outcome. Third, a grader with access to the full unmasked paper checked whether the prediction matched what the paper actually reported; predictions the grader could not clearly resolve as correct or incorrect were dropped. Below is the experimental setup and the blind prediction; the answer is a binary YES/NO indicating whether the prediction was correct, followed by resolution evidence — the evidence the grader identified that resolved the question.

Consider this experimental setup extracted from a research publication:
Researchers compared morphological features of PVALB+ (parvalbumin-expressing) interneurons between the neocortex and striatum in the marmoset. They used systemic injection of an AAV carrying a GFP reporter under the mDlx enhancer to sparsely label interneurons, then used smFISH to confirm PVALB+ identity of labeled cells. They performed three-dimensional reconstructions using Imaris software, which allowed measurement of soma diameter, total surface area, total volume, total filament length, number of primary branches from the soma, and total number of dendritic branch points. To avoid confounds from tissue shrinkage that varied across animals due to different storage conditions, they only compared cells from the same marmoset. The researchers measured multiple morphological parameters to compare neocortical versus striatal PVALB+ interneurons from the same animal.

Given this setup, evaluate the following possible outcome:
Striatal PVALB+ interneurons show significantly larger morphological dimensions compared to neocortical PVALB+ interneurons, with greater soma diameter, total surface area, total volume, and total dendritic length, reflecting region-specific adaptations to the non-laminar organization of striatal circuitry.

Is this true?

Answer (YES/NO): NO